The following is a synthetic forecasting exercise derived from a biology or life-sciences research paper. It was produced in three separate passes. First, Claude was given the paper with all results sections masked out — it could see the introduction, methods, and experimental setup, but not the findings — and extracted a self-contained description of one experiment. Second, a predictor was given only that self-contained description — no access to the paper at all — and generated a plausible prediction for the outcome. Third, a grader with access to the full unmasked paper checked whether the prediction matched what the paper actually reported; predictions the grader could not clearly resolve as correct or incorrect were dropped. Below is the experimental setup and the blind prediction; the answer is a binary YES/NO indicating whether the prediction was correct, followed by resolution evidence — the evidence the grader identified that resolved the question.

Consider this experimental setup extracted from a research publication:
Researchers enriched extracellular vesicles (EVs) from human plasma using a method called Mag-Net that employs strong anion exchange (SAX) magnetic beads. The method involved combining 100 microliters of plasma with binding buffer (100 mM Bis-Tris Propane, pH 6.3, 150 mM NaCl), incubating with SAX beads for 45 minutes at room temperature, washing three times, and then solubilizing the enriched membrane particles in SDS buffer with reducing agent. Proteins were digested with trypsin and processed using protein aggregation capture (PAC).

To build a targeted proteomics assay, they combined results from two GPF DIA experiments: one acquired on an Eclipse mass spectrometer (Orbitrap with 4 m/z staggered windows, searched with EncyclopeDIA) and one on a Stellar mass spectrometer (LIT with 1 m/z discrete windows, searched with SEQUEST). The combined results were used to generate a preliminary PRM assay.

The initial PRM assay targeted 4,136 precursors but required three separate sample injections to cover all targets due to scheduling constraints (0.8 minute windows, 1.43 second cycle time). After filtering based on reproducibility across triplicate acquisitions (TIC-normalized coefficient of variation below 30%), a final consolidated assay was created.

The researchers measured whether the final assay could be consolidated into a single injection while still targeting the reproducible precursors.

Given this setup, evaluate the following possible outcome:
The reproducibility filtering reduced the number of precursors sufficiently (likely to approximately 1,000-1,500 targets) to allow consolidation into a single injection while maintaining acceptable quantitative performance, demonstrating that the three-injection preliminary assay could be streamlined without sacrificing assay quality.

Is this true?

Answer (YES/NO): NO